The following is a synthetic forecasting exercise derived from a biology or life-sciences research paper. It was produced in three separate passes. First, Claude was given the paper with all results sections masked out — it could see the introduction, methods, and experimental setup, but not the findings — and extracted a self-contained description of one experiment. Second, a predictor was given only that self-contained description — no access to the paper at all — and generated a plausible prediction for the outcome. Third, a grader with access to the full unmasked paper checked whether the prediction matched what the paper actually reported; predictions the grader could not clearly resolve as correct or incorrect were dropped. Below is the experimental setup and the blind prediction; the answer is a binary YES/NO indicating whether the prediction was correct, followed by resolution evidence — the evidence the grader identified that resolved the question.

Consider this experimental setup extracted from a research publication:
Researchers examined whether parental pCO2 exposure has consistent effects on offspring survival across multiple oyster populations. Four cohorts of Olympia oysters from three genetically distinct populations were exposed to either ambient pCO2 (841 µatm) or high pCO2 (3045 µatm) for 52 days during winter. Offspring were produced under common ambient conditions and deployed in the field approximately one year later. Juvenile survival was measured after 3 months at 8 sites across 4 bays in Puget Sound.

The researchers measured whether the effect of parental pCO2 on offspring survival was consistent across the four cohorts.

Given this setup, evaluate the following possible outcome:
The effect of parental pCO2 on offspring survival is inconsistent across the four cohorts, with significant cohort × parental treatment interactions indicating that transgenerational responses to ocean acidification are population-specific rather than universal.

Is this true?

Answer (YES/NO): YES